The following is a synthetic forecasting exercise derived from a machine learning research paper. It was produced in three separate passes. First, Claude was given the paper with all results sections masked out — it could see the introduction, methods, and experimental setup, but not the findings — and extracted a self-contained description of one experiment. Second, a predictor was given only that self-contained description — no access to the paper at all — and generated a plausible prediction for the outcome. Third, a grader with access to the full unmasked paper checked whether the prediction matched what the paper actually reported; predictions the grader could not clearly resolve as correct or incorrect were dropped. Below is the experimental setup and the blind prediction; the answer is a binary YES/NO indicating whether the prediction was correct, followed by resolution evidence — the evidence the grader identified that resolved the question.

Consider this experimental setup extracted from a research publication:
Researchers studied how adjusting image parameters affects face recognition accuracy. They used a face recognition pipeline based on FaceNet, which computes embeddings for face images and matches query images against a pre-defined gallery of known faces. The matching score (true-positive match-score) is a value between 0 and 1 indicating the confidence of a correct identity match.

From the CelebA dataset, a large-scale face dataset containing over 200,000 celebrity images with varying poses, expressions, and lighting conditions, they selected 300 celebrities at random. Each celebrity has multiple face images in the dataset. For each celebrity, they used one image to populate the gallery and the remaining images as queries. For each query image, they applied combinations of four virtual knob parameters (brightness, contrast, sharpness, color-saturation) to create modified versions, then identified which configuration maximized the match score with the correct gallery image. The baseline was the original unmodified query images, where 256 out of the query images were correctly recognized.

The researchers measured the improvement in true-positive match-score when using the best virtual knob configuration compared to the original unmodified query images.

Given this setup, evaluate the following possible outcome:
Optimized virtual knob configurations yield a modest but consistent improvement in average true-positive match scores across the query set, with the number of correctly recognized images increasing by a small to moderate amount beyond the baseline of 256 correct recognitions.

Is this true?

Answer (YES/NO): YES